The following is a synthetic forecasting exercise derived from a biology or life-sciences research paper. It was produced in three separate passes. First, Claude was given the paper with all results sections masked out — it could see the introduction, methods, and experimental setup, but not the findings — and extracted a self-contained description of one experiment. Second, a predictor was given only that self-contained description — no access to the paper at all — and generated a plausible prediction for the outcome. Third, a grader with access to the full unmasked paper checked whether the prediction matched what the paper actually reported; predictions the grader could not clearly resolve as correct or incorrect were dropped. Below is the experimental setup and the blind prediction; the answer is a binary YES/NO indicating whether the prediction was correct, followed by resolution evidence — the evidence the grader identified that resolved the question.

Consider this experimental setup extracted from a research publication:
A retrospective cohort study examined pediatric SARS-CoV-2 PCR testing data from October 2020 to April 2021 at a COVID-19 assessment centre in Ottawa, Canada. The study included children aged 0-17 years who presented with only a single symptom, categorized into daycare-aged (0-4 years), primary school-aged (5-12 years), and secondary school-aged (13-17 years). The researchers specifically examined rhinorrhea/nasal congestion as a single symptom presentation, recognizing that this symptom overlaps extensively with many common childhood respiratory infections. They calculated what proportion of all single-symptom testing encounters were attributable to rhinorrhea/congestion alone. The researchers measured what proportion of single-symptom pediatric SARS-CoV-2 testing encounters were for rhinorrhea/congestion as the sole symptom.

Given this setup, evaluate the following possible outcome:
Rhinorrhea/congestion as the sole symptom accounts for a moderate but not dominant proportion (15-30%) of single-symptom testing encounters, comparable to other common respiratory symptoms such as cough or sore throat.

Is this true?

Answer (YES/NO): NO